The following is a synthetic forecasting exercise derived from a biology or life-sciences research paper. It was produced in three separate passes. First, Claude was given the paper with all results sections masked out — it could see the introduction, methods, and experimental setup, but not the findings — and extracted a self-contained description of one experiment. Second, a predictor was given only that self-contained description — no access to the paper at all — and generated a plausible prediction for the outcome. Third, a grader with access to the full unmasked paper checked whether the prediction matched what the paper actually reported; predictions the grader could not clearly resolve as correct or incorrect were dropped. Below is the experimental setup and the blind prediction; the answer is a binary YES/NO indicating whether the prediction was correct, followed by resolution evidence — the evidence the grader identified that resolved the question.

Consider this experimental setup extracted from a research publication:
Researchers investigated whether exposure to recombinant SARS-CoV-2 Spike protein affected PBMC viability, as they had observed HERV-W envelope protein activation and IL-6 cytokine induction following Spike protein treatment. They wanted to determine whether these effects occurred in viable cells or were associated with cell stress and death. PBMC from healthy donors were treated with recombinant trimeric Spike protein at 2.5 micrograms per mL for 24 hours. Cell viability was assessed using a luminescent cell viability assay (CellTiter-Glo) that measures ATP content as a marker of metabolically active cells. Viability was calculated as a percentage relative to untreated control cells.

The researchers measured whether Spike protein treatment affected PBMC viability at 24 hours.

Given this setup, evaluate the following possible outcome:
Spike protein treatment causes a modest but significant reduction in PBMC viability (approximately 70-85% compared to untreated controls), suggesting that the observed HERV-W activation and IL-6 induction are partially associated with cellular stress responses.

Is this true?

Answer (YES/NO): NO